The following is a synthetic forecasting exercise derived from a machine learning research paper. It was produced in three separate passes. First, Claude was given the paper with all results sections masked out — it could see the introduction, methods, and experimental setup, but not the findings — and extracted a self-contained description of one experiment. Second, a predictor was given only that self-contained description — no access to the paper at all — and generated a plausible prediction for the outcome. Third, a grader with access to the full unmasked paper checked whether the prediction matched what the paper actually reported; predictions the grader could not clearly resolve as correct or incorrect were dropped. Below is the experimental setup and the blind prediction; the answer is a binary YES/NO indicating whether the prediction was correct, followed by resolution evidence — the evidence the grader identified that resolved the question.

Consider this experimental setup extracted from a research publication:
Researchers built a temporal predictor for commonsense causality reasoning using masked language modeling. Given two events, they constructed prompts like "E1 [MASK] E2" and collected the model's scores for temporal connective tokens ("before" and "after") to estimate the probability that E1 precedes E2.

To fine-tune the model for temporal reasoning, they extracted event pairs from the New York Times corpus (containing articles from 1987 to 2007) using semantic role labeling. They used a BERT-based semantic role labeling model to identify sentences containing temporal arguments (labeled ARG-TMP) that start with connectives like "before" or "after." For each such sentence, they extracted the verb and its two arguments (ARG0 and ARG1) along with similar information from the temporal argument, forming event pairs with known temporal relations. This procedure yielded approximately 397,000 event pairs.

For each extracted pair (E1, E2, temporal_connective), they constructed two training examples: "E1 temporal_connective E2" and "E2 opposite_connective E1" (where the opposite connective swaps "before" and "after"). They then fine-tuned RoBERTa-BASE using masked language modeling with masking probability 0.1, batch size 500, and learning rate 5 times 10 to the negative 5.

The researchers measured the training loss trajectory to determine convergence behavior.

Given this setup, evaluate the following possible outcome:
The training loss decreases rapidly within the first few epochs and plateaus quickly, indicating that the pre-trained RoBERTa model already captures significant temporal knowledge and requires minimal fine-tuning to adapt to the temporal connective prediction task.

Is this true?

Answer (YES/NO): NO